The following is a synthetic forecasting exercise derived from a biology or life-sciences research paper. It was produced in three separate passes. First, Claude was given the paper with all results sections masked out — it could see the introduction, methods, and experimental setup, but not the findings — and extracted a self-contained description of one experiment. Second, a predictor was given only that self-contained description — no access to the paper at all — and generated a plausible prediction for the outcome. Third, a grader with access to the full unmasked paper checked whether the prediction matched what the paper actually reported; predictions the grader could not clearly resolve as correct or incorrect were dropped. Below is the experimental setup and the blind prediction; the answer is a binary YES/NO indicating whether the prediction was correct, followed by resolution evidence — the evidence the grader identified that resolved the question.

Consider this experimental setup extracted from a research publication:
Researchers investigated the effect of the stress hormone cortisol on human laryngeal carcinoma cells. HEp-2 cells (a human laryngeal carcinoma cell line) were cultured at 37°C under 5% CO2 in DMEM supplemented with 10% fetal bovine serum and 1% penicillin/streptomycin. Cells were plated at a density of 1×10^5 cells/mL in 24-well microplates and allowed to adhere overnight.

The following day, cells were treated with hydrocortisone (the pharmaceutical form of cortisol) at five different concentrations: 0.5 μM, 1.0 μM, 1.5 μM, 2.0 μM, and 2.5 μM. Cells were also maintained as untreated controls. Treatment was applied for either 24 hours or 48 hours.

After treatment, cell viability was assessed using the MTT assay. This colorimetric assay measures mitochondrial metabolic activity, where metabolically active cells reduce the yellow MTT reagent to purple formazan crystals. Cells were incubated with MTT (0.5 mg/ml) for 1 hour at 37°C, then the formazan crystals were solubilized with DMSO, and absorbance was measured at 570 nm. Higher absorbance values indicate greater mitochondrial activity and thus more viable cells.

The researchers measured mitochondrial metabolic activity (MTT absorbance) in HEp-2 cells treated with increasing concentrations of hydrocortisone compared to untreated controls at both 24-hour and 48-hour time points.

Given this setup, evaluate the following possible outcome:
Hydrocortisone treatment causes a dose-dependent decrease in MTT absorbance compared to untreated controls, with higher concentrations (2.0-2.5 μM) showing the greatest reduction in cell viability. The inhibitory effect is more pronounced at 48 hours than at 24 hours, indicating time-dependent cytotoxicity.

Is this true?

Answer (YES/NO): NO